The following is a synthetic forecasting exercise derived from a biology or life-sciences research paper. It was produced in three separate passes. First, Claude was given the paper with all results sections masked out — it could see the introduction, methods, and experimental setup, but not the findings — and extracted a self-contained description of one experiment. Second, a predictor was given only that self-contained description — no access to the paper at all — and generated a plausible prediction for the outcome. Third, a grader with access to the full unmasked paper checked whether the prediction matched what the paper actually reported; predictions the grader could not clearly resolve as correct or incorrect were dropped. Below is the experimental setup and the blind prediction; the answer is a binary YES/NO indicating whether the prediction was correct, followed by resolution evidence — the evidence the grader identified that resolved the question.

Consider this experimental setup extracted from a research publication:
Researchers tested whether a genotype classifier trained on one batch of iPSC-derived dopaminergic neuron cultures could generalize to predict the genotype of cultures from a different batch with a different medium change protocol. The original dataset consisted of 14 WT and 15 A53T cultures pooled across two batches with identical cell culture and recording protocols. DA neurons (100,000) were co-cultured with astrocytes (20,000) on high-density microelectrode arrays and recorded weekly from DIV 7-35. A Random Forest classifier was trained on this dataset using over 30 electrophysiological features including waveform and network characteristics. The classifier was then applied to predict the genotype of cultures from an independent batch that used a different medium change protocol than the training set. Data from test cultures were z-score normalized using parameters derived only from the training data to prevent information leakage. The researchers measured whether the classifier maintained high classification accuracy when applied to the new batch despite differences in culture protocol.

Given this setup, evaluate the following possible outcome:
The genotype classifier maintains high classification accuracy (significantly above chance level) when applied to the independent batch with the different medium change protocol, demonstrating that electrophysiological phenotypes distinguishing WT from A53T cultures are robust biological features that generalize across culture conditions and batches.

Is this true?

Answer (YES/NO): YES